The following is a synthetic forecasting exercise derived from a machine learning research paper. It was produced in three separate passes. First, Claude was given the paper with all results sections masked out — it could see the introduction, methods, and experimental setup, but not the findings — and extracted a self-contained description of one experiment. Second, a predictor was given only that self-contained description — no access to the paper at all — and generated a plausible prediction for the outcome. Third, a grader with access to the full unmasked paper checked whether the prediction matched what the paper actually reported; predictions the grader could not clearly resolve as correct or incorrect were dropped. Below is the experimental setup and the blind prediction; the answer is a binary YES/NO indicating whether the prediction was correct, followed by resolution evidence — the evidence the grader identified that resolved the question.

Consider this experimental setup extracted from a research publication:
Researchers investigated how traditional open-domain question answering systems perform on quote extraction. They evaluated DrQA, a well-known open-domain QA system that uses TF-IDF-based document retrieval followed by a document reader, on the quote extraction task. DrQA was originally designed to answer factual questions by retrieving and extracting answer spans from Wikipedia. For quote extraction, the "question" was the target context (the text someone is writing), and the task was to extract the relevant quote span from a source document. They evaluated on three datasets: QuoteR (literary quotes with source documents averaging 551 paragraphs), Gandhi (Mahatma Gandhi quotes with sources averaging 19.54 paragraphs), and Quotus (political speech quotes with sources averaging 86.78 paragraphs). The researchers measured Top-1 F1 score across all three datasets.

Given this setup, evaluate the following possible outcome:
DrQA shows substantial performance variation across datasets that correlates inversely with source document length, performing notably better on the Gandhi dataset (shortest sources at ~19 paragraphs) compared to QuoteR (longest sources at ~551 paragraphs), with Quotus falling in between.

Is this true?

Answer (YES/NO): NO